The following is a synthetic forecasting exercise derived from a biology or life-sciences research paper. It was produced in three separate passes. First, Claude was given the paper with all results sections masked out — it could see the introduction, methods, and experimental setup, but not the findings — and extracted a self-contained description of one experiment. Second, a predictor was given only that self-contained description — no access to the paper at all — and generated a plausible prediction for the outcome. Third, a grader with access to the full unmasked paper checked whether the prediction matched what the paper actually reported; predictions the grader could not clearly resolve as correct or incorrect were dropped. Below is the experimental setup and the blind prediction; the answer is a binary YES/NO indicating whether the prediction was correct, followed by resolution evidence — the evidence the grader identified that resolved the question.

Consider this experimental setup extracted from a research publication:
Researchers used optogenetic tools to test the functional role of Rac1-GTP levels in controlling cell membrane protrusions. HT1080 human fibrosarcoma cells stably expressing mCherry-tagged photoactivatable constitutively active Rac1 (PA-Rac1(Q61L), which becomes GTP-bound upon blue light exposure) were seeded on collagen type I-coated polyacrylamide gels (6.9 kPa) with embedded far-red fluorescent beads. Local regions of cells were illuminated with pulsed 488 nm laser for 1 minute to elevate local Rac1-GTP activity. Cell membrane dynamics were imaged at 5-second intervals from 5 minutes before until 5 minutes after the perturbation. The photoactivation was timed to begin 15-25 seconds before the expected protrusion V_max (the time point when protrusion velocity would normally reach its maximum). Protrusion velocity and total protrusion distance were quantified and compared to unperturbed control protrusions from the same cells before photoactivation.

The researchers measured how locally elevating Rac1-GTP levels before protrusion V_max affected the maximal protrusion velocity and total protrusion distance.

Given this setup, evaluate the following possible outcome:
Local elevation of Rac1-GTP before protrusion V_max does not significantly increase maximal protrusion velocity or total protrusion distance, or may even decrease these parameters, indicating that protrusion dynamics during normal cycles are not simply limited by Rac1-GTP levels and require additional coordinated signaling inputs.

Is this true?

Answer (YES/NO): NO